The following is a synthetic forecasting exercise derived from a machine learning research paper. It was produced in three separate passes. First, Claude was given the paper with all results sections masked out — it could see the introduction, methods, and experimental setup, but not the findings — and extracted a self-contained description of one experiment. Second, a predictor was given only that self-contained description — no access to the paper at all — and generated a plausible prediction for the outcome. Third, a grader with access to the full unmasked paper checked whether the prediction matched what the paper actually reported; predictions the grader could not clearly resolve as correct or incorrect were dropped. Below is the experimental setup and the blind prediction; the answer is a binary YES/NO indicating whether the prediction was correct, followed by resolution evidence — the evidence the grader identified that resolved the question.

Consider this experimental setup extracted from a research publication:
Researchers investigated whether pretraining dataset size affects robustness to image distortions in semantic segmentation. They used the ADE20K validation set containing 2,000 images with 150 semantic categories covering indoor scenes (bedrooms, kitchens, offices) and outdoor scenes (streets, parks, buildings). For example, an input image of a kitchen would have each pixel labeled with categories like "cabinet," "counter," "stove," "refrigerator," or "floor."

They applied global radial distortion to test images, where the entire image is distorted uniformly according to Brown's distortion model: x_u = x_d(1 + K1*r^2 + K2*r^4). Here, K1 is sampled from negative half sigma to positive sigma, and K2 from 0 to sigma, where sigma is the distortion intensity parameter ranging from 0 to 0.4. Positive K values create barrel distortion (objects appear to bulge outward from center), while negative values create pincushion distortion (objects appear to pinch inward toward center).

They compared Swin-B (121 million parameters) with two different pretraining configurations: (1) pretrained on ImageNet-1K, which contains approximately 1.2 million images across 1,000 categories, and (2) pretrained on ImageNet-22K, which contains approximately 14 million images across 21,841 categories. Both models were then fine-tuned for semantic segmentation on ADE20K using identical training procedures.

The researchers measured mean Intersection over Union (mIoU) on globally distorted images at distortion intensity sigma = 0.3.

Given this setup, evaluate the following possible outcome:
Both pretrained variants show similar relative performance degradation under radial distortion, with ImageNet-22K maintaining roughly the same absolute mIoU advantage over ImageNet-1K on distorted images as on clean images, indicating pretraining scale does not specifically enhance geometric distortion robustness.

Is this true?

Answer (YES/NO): YES